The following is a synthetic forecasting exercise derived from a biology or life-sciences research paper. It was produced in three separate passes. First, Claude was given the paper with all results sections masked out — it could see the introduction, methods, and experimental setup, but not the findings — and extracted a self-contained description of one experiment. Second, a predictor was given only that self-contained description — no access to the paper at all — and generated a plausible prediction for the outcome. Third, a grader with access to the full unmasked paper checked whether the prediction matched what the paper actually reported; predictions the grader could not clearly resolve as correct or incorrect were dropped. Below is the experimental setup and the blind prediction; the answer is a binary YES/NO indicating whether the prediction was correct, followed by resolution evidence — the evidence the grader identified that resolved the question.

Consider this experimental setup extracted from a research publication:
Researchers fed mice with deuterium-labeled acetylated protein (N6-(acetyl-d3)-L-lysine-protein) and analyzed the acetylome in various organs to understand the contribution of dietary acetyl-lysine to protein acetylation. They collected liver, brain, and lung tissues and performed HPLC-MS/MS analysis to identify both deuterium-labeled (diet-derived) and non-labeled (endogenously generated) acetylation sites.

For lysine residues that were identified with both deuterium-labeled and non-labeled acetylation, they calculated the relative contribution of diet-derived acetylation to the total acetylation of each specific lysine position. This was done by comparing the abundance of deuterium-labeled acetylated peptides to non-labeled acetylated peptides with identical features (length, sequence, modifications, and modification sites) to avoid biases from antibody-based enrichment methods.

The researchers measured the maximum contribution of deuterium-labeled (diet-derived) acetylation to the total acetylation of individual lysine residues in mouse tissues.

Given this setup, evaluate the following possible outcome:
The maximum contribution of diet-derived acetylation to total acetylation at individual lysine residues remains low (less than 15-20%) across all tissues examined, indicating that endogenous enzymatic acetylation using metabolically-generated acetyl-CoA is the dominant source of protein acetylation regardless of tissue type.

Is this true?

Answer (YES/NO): NO